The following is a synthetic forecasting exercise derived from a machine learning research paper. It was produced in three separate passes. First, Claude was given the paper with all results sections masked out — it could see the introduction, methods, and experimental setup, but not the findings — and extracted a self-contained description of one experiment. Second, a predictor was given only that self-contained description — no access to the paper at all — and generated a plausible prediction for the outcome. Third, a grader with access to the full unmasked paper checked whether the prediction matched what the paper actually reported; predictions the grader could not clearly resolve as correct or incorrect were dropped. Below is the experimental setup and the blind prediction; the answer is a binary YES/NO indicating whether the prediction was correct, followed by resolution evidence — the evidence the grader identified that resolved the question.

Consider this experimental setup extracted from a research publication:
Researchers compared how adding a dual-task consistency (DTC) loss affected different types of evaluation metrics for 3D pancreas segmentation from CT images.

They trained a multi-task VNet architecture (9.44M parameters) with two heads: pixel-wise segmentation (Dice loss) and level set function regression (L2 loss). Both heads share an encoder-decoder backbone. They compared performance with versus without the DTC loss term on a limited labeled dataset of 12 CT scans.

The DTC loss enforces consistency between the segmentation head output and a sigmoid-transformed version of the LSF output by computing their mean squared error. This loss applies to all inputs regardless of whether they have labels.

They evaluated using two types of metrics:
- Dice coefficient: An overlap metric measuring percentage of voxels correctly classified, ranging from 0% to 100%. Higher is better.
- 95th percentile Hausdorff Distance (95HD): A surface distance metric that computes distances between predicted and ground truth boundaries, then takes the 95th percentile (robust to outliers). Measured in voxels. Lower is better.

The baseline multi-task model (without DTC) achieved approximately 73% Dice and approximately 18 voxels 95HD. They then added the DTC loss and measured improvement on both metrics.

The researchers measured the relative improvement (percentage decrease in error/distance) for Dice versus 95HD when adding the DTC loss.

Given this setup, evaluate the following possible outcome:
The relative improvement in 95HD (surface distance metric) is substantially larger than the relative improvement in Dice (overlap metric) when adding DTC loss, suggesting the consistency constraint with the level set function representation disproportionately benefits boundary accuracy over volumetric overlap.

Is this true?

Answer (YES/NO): YES